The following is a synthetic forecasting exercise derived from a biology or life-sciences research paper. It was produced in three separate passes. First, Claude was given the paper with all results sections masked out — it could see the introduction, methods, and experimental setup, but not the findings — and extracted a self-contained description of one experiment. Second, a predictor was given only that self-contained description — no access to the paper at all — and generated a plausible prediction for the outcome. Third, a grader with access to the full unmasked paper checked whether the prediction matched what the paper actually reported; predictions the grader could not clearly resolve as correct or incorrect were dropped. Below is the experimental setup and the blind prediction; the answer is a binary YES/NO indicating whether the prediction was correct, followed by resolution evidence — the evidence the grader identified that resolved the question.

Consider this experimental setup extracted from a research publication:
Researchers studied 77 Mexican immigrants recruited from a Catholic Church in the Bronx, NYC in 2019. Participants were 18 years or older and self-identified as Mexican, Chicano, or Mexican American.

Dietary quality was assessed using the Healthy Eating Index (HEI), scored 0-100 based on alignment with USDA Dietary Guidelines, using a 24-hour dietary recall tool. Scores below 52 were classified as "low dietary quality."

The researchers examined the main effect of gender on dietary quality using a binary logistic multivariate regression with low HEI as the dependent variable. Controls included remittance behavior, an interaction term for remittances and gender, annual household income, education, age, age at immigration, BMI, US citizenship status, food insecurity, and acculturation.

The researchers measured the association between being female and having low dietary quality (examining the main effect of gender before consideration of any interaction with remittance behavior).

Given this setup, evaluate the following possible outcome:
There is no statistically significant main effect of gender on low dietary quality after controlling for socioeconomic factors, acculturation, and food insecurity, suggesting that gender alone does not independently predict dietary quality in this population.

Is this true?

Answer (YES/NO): NO